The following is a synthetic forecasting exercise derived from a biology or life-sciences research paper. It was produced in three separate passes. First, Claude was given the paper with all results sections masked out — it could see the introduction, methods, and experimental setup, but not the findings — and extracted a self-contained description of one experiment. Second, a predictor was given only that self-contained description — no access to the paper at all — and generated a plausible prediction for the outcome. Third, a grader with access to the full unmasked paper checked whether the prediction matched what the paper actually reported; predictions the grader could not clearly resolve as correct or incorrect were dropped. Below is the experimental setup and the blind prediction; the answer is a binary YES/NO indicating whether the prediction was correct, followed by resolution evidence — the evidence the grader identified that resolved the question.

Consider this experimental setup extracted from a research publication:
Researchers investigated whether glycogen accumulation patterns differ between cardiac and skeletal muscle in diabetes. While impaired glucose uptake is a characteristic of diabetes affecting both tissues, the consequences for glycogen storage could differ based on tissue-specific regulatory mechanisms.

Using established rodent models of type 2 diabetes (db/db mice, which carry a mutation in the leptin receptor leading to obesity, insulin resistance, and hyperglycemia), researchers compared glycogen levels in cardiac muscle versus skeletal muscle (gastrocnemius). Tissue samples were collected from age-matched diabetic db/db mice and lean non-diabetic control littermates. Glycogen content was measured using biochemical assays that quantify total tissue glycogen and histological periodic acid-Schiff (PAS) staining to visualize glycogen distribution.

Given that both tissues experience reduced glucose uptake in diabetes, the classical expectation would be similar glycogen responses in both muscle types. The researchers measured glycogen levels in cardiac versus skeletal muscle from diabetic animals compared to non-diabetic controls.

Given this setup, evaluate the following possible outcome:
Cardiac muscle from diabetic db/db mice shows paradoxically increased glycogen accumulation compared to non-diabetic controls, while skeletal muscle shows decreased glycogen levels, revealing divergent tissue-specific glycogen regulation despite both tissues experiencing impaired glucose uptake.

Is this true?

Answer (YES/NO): NO